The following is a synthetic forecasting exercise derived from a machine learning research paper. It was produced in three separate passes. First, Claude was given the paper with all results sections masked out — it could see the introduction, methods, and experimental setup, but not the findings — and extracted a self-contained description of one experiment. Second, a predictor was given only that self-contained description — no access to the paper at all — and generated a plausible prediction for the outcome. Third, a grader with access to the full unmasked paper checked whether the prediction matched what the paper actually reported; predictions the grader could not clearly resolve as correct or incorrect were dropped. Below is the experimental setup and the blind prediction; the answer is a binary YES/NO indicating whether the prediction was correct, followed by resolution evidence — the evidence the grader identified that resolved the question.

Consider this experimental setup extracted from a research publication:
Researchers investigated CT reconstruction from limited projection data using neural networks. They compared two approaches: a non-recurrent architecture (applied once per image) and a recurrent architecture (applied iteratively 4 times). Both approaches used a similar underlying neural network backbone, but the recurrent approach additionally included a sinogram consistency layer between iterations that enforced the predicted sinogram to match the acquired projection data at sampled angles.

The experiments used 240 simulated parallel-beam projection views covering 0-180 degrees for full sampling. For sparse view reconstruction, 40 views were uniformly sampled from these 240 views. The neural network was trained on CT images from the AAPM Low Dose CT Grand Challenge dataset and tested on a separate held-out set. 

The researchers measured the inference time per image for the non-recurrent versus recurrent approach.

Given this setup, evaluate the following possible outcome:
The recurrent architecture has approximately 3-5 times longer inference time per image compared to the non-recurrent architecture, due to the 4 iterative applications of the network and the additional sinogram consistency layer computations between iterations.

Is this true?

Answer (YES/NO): NO